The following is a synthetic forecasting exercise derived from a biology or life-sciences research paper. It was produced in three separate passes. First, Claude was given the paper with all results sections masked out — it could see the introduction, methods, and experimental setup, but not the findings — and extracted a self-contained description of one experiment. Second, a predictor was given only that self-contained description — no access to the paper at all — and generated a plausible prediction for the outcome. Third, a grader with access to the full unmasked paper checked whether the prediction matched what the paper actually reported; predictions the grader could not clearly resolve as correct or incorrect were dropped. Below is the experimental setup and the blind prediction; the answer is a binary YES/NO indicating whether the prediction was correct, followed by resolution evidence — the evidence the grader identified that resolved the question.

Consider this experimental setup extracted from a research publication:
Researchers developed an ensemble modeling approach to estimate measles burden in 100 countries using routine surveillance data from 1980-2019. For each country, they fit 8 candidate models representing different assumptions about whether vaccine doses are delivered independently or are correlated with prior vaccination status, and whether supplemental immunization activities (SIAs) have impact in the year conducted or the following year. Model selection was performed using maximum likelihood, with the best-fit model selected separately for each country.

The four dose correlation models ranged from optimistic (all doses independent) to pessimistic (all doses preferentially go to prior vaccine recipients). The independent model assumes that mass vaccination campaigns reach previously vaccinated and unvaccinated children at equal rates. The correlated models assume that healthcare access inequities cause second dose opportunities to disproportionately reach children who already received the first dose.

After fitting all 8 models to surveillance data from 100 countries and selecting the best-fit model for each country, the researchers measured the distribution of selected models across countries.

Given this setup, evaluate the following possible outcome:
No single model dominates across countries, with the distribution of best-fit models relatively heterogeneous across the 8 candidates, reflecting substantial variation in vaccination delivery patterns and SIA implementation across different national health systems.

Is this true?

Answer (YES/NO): NO